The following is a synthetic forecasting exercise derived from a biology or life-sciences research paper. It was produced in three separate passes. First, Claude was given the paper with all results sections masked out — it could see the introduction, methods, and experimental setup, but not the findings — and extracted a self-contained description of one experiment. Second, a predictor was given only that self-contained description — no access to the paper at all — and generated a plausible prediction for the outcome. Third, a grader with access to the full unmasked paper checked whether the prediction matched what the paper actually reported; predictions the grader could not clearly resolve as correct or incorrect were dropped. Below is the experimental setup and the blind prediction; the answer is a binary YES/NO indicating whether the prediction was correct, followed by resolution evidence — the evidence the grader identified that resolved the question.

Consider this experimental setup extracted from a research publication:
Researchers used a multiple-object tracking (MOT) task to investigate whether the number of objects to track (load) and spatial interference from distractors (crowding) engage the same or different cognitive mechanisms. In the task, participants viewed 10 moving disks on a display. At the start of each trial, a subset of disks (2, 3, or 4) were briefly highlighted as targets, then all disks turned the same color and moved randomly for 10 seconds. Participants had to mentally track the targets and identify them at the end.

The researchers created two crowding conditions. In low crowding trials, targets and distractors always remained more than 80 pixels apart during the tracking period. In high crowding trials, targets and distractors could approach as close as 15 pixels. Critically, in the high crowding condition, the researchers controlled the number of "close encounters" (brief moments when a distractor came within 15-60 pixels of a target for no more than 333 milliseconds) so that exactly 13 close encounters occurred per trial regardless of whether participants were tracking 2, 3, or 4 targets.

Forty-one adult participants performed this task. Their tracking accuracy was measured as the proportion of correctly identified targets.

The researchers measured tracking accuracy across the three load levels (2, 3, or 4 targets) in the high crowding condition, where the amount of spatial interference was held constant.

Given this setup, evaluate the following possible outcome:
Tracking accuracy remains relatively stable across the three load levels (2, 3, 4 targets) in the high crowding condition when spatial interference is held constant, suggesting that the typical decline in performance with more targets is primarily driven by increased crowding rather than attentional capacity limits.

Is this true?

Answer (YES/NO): NO